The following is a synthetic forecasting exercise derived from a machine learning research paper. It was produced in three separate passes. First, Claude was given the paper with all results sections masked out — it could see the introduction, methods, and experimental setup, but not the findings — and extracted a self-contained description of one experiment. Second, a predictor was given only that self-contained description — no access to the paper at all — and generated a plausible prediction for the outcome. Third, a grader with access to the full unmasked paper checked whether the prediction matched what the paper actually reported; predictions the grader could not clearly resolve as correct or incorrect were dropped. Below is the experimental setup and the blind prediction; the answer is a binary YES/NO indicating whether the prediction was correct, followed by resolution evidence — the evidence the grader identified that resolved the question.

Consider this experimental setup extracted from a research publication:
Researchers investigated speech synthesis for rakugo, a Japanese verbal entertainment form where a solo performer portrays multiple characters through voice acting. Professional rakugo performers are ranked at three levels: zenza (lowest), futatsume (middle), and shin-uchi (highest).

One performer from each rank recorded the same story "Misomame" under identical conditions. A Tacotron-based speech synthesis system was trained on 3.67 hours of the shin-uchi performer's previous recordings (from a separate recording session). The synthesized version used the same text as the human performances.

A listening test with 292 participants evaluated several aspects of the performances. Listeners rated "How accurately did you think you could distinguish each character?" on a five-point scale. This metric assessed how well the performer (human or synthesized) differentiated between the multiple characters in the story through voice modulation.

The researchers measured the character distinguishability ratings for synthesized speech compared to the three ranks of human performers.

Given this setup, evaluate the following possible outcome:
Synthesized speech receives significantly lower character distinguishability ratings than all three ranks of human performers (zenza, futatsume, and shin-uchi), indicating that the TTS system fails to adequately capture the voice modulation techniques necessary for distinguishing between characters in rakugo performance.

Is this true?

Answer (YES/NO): YES